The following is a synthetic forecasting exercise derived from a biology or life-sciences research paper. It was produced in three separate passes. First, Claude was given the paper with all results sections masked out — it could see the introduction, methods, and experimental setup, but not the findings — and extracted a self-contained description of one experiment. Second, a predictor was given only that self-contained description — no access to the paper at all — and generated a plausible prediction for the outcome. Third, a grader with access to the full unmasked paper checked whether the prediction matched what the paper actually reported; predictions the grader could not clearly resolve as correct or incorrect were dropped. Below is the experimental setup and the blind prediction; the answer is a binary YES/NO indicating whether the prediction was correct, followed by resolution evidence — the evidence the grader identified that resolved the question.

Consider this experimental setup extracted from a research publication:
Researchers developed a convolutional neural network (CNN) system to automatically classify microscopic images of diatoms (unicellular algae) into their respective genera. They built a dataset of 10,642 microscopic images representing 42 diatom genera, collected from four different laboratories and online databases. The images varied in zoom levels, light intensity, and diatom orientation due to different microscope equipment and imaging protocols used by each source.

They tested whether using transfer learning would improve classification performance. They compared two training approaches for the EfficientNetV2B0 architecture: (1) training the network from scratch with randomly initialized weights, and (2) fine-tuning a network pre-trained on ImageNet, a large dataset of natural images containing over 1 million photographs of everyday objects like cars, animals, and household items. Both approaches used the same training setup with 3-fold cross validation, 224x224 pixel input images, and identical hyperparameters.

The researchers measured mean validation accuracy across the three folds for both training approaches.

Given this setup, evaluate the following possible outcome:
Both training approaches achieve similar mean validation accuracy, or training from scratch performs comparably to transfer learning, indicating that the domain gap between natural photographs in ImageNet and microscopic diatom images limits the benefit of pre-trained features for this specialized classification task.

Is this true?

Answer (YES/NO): NO